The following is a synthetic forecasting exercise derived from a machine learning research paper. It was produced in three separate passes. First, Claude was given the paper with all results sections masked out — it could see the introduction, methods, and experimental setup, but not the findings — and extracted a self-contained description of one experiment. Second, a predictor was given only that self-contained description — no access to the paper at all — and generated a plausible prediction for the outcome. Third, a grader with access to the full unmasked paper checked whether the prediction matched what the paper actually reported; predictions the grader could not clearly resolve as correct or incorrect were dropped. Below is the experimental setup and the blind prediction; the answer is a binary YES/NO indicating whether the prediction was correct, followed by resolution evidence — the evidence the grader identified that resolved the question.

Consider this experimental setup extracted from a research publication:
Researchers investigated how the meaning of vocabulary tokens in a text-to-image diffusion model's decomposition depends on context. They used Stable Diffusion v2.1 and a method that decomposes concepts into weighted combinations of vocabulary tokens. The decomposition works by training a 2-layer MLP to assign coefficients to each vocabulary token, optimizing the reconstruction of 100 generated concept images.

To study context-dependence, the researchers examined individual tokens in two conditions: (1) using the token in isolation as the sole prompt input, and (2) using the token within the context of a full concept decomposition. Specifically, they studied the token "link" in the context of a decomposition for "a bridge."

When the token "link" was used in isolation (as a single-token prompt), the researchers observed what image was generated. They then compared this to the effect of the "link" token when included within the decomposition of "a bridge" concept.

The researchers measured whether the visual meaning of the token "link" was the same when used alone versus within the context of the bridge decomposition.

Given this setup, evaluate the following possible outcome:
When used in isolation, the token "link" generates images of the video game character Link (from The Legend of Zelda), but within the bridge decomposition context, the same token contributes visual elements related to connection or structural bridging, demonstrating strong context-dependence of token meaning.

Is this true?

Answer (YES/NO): YES